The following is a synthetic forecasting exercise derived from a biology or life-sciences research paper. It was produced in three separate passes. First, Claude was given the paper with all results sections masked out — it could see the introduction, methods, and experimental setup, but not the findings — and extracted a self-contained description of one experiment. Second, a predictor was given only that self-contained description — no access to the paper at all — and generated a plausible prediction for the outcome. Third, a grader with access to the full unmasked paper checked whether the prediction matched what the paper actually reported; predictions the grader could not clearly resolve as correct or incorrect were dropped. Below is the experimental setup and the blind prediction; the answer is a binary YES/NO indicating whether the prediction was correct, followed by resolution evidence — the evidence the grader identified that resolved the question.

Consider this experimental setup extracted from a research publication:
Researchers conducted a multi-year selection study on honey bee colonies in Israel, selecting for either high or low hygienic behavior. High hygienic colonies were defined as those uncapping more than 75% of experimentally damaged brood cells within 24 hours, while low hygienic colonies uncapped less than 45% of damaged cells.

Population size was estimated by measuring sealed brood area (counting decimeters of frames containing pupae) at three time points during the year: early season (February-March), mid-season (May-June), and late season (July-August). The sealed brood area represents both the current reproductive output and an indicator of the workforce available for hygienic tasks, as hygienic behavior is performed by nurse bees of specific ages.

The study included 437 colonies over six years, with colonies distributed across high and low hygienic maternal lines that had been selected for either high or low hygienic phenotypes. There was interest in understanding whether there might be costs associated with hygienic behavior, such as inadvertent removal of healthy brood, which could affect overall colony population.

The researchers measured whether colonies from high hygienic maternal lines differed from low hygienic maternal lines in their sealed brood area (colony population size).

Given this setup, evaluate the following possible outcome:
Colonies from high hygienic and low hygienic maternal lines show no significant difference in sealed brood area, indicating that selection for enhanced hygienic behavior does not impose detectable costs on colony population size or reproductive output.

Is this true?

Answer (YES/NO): NO